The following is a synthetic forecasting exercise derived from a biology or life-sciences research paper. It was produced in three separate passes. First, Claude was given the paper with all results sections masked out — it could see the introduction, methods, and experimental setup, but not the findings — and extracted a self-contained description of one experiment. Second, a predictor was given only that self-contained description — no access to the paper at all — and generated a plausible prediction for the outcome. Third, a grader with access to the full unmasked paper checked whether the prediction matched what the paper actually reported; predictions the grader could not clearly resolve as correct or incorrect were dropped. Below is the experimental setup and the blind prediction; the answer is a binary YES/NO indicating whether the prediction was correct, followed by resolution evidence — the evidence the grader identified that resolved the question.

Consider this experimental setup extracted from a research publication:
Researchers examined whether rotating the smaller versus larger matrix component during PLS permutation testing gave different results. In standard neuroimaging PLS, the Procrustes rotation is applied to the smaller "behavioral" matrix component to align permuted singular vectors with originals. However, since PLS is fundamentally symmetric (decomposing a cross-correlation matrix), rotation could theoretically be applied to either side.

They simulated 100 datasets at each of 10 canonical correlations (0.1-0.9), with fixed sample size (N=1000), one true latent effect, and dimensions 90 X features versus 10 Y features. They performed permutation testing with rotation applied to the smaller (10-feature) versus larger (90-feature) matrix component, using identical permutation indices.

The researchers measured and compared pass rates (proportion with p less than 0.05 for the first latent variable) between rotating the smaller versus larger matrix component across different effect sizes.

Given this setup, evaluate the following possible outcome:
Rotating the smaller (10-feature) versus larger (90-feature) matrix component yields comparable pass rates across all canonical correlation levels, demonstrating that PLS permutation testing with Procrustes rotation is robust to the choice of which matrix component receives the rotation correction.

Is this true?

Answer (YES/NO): YES